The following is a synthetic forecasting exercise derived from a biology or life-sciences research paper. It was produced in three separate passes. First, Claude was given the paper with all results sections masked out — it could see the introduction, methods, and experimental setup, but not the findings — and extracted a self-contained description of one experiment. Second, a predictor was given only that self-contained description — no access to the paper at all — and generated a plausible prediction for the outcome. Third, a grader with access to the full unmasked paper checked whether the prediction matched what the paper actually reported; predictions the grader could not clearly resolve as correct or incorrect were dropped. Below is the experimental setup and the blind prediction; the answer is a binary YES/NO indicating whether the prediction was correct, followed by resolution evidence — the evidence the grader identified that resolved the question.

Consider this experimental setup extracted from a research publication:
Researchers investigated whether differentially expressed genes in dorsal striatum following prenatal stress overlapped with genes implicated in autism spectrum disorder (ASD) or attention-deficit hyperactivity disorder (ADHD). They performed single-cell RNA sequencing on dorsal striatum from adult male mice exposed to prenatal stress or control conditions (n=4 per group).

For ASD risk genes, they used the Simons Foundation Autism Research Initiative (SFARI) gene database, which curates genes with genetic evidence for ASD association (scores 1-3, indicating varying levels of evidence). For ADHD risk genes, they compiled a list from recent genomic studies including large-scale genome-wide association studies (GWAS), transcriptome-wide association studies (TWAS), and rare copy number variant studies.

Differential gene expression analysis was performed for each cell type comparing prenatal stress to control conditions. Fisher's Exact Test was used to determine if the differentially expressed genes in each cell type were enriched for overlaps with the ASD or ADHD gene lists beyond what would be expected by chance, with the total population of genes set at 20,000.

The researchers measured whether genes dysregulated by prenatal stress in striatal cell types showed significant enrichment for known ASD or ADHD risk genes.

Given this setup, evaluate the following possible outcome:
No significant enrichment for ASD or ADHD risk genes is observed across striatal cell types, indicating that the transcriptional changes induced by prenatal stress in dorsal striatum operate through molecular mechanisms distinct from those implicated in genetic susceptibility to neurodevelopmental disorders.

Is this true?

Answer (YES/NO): NO